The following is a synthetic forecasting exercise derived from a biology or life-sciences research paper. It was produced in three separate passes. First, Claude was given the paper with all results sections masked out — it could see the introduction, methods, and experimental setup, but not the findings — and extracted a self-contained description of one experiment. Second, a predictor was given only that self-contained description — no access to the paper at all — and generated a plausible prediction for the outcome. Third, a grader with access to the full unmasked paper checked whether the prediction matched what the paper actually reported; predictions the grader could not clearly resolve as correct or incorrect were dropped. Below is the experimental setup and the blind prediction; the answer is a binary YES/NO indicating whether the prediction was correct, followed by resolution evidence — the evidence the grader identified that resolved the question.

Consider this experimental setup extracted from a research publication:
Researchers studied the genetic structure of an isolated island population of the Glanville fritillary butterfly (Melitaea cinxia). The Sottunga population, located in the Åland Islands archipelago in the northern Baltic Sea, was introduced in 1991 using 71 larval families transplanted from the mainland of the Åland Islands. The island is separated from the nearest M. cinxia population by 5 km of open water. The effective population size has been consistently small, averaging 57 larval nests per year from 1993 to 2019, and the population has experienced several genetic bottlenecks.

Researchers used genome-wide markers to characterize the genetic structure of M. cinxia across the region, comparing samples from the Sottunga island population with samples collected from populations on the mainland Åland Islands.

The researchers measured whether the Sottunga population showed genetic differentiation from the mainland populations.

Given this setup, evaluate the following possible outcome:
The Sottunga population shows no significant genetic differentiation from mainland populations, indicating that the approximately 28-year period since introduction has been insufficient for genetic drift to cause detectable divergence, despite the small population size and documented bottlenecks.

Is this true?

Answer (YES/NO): NO